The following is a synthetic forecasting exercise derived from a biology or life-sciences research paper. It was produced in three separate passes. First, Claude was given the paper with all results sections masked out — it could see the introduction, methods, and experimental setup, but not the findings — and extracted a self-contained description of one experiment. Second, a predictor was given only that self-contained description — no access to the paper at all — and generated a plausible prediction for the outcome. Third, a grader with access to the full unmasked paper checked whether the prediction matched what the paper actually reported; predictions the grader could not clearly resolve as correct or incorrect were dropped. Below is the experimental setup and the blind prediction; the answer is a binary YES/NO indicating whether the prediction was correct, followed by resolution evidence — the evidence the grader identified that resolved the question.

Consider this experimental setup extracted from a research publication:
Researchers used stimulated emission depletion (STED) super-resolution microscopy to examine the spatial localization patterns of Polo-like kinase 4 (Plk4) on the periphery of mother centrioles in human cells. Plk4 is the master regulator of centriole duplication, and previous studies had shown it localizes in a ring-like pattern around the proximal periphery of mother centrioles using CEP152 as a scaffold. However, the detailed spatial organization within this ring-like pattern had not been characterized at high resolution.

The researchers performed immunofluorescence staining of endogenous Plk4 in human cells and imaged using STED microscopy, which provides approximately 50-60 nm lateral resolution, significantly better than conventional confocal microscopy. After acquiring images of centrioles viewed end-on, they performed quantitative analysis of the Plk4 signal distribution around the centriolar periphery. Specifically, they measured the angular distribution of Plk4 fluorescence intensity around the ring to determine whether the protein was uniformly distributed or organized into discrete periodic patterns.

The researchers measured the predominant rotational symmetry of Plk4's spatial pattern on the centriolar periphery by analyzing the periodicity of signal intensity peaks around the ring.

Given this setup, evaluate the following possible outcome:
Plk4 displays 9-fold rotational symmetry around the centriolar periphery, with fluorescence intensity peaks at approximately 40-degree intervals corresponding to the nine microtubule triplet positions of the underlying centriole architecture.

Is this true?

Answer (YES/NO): NO